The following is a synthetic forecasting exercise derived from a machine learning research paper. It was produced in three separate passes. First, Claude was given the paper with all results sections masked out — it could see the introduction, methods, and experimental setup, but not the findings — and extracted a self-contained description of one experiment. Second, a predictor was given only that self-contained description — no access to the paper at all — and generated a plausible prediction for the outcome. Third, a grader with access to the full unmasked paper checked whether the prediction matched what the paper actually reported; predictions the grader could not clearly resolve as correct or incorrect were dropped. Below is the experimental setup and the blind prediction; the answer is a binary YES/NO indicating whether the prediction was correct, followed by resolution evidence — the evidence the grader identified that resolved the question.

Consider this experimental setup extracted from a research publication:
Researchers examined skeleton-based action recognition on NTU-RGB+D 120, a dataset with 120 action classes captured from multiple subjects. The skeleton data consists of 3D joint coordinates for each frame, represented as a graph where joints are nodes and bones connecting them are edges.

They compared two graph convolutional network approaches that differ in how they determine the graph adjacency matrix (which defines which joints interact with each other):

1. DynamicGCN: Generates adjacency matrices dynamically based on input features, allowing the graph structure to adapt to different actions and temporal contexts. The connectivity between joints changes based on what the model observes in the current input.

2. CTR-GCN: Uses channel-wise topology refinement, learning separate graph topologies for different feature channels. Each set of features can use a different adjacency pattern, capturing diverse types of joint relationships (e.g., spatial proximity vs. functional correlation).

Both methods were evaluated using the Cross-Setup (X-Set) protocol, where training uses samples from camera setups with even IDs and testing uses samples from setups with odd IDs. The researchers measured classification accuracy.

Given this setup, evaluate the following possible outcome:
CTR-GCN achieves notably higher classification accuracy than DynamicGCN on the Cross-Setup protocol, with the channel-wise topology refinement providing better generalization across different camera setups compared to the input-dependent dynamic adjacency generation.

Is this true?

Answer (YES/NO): YES